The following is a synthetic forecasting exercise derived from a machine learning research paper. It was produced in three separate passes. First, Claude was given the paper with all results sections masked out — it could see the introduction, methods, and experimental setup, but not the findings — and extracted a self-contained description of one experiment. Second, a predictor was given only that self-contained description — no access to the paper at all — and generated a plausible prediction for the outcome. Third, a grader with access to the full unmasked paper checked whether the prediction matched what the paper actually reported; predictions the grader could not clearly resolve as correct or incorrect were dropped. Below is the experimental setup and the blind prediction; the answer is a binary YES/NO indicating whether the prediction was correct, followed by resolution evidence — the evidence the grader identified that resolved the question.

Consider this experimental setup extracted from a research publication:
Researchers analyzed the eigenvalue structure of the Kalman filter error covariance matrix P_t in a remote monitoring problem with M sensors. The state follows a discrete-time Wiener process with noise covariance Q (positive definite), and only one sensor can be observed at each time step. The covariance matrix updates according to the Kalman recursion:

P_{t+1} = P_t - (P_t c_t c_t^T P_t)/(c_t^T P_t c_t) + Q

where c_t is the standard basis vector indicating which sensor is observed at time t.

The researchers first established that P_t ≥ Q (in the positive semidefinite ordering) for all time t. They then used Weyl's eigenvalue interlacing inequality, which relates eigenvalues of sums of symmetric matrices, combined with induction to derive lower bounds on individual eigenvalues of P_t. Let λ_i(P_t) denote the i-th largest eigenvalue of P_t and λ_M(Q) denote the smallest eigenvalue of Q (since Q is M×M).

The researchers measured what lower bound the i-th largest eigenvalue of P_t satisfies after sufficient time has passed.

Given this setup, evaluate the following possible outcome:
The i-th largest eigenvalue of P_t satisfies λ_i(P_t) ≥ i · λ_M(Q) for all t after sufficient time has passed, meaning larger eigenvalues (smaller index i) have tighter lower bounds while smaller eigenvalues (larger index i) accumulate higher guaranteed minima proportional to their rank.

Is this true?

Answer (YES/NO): NO